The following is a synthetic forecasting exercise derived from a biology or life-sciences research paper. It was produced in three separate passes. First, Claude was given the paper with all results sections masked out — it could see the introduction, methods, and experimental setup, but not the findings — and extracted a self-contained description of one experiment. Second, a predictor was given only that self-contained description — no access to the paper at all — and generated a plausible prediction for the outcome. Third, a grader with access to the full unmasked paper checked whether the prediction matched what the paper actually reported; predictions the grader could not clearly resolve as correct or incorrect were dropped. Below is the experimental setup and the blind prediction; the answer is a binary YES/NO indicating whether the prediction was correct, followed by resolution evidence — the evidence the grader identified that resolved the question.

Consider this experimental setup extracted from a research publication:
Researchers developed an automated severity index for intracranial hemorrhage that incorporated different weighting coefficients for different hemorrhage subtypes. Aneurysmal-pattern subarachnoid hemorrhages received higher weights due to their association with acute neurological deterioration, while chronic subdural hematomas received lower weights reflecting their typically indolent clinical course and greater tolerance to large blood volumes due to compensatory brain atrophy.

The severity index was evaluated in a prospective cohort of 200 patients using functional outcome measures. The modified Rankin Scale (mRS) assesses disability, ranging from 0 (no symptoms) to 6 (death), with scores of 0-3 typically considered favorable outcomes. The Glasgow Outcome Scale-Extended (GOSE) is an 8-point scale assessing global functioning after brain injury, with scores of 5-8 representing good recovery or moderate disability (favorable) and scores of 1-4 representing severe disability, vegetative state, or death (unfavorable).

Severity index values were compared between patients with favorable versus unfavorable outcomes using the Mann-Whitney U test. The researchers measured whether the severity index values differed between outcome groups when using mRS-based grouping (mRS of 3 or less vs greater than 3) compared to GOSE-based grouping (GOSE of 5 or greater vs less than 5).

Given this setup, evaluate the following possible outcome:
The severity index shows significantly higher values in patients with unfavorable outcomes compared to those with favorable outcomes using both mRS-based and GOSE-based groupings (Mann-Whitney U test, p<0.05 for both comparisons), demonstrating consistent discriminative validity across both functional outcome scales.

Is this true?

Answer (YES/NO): YES